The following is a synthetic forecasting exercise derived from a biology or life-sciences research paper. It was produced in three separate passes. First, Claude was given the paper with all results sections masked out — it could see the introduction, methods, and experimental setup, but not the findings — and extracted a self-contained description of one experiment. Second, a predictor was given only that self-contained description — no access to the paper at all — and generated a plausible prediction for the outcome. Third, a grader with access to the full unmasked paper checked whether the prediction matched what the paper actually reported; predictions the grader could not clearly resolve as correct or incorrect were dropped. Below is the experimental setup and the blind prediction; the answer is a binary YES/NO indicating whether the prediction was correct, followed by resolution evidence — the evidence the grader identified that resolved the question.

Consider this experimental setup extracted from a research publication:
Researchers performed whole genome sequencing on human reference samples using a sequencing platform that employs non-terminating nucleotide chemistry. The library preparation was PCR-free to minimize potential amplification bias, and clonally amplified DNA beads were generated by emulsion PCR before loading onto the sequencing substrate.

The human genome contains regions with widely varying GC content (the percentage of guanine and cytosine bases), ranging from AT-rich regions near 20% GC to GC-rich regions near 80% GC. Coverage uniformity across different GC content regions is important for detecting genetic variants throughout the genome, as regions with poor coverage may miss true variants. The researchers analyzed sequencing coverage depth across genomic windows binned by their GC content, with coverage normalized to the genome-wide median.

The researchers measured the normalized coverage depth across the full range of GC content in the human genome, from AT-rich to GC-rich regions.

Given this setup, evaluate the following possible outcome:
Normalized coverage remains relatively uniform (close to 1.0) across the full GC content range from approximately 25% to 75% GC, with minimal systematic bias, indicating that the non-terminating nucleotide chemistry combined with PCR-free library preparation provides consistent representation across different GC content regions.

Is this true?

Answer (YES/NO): NO